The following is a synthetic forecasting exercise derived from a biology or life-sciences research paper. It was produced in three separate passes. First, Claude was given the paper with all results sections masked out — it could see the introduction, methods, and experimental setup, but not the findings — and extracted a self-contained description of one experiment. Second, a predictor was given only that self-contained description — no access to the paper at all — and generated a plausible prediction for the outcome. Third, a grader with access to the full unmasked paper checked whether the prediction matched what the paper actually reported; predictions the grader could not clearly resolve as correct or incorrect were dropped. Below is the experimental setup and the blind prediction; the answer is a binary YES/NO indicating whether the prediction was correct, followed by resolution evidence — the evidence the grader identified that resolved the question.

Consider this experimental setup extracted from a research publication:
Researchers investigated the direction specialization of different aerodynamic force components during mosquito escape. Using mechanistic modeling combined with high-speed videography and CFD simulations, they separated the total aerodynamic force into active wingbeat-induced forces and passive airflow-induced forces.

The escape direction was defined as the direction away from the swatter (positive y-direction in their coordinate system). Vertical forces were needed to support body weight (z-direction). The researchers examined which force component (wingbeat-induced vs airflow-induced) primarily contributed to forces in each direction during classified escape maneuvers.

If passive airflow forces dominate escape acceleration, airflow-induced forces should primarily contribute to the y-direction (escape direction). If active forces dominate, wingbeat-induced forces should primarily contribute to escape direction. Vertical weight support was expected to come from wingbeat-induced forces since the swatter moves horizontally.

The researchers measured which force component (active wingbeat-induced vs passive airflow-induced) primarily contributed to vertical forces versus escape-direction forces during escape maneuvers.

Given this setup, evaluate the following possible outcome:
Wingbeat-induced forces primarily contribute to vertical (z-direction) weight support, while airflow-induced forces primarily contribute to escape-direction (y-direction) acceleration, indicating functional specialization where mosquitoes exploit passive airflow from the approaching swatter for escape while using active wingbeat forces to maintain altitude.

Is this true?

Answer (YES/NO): NO